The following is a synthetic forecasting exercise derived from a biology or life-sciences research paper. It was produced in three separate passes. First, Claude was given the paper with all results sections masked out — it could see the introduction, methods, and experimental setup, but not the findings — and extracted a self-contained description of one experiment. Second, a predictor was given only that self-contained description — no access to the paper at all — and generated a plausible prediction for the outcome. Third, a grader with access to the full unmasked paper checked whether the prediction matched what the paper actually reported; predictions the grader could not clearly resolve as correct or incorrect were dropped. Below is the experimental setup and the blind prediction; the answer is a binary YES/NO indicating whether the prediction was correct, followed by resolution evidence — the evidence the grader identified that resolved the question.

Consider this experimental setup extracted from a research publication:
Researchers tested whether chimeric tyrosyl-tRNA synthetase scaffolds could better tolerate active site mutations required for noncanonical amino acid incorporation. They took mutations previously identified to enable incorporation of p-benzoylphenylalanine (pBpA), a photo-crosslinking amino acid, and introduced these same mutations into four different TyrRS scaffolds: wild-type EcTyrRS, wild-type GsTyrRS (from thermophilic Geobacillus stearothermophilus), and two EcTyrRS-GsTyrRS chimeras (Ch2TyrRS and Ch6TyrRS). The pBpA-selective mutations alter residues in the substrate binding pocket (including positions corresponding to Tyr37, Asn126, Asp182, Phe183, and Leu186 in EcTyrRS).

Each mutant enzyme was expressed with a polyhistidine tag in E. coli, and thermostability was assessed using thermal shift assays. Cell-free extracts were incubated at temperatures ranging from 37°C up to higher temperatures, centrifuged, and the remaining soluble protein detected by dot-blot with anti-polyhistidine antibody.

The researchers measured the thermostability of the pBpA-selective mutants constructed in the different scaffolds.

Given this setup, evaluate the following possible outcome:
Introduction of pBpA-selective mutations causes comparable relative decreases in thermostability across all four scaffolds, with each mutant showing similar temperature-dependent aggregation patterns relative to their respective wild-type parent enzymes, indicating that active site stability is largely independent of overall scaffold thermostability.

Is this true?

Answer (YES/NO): NO